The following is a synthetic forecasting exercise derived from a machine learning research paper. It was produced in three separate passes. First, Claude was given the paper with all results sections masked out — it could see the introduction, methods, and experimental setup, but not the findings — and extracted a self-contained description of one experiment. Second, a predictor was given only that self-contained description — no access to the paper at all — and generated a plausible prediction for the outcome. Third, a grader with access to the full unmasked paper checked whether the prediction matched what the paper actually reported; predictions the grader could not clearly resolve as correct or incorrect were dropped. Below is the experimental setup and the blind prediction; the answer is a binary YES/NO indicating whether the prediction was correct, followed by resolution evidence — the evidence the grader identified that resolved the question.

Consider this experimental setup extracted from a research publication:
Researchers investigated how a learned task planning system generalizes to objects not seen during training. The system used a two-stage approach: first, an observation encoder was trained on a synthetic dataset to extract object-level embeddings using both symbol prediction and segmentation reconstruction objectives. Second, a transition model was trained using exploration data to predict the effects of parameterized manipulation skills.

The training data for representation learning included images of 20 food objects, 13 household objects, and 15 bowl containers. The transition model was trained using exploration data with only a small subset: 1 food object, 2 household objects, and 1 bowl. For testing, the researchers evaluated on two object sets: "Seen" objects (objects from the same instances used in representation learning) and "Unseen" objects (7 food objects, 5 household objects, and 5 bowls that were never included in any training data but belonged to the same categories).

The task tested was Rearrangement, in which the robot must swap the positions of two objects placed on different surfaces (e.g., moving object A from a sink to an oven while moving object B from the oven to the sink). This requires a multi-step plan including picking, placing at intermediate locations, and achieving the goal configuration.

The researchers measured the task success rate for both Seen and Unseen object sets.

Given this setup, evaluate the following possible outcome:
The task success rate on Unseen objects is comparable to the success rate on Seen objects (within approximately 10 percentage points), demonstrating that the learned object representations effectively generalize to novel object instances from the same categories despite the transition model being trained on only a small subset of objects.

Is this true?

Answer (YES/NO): NO